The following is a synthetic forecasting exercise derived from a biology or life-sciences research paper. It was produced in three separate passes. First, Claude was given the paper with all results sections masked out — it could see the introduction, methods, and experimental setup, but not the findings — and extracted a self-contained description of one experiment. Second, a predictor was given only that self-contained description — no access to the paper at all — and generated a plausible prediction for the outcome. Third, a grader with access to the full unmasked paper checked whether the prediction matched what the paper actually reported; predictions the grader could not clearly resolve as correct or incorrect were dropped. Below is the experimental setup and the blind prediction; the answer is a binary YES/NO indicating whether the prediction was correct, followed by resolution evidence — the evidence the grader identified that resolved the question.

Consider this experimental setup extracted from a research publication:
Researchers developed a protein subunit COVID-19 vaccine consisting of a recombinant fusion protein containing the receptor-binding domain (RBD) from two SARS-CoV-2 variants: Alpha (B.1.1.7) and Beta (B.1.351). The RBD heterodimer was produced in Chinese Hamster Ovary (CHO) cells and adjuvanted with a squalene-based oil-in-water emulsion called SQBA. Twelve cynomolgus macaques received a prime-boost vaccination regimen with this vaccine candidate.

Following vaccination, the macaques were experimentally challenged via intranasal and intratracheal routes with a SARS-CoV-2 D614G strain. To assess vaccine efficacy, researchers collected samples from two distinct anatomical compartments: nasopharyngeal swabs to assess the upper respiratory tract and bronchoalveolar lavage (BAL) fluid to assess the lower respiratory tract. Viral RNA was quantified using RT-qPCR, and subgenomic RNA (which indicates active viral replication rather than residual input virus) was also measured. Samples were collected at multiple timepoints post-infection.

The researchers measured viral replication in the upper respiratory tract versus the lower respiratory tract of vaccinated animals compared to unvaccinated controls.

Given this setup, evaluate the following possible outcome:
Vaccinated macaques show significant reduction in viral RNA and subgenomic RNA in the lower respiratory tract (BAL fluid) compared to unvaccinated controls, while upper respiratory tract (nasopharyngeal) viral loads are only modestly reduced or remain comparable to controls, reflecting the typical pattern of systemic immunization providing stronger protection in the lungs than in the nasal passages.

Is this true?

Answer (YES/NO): NO